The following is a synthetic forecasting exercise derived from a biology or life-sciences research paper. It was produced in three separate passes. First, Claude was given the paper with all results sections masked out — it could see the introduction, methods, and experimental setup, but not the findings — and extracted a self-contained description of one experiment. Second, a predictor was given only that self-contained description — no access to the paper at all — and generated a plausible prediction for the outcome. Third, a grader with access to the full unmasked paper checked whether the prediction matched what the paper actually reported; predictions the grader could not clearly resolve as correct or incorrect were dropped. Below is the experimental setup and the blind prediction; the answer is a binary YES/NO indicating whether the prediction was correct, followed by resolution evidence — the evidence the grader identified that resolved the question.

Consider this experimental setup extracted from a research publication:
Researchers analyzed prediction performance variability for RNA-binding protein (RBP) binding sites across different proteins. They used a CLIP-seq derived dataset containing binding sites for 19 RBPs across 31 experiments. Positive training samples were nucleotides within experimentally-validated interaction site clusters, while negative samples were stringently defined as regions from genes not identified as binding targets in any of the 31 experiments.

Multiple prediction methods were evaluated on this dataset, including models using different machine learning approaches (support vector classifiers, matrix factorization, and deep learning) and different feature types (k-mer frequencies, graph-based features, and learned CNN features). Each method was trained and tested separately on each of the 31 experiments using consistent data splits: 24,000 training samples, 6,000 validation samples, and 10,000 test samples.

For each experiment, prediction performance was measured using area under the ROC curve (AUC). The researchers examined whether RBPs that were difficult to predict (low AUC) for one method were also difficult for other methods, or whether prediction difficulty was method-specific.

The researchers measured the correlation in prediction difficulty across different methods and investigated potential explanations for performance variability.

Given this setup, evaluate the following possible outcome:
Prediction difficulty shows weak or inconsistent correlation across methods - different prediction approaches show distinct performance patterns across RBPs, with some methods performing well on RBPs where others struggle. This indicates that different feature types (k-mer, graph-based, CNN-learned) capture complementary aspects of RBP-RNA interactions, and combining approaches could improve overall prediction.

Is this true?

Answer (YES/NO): NO